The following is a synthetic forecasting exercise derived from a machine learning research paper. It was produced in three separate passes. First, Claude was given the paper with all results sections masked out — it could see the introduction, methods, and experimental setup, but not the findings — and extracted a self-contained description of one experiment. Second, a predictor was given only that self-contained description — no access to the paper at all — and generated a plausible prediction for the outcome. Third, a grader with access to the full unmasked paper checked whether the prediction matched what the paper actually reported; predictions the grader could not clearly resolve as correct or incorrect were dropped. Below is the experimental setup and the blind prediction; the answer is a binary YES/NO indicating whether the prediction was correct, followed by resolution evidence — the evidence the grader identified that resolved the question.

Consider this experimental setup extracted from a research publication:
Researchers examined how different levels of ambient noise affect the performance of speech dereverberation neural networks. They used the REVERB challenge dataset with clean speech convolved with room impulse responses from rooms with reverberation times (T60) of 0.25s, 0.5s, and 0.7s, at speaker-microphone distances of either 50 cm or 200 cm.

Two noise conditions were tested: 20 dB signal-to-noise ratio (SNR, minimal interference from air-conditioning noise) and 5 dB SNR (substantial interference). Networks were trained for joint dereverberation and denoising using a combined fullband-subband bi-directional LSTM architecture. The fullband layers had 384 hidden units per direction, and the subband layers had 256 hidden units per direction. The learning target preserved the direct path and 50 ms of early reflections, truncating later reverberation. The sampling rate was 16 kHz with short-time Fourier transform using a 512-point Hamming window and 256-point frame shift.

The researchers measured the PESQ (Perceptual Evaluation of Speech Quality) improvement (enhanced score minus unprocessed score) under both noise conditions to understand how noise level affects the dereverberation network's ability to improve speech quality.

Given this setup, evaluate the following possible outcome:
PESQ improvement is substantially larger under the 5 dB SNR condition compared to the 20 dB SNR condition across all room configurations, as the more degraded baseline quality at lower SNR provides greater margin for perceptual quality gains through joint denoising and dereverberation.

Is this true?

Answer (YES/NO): NO